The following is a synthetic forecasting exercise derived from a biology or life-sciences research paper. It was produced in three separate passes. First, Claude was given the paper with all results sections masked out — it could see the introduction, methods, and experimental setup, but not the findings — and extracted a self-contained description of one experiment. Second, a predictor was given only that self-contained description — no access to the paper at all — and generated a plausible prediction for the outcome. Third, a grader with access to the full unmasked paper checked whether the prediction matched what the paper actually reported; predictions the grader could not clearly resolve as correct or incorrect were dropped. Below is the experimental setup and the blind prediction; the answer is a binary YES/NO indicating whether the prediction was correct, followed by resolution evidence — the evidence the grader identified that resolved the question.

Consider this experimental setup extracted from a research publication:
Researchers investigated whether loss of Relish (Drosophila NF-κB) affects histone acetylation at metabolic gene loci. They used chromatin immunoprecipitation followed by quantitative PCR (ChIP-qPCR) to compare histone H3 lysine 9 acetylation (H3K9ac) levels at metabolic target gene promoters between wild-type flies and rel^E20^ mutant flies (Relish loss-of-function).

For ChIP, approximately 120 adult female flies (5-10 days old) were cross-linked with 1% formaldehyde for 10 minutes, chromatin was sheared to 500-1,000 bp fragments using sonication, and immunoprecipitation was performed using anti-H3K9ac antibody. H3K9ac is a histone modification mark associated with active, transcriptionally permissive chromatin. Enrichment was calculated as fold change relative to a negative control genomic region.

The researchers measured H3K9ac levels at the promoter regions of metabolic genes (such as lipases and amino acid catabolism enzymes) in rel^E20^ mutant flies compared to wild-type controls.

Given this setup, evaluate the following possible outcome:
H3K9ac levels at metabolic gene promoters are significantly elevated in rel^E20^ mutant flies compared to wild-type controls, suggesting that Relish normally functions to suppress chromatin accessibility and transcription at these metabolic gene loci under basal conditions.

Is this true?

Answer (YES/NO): NO